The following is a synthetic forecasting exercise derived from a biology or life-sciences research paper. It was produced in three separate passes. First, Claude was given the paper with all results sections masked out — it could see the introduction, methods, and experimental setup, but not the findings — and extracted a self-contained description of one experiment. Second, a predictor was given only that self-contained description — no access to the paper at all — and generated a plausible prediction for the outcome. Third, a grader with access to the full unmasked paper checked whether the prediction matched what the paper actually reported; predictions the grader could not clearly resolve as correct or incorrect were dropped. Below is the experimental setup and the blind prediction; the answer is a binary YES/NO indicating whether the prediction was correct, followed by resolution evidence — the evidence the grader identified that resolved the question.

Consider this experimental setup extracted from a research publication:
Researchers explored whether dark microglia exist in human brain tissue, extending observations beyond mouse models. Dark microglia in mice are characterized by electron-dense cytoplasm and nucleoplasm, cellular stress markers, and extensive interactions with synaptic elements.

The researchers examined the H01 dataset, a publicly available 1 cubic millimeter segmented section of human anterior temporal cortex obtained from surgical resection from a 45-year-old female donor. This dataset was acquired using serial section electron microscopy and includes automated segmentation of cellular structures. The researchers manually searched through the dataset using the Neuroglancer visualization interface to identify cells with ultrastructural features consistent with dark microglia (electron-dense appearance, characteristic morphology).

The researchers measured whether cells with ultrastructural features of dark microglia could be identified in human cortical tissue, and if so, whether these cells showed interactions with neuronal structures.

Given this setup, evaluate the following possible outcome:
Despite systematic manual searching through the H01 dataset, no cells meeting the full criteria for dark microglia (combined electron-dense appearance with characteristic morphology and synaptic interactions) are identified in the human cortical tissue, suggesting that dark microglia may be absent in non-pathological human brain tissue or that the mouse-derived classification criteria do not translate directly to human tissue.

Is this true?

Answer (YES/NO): NO